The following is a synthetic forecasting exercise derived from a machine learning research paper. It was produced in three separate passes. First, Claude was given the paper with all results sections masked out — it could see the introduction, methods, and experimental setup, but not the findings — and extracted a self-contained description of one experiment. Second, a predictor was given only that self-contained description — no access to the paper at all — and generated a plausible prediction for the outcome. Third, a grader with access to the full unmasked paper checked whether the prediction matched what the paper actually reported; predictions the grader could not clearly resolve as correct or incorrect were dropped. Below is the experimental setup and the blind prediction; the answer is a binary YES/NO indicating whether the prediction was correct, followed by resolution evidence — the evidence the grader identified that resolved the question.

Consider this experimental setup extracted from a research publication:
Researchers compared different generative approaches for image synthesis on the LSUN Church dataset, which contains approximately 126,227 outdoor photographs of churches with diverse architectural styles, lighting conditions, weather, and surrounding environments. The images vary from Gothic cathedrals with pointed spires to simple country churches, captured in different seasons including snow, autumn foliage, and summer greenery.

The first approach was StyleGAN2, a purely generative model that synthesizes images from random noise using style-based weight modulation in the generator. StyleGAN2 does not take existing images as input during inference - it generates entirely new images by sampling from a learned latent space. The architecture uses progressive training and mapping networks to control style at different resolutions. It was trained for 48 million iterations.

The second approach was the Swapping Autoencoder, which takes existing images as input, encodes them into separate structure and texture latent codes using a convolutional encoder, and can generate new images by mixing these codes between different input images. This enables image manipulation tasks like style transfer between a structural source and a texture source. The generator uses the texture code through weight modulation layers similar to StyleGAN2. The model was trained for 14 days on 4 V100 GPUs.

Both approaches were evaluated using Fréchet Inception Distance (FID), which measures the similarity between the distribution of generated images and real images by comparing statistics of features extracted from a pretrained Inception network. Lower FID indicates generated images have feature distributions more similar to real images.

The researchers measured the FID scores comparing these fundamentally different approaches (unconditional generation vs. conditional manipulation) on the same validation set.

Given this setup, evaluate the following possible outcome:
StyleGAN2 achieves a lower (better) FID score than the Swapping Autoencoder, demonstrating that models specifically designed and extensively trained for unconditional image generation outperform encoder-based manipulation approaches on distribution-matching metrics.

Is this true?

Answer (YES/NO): NO